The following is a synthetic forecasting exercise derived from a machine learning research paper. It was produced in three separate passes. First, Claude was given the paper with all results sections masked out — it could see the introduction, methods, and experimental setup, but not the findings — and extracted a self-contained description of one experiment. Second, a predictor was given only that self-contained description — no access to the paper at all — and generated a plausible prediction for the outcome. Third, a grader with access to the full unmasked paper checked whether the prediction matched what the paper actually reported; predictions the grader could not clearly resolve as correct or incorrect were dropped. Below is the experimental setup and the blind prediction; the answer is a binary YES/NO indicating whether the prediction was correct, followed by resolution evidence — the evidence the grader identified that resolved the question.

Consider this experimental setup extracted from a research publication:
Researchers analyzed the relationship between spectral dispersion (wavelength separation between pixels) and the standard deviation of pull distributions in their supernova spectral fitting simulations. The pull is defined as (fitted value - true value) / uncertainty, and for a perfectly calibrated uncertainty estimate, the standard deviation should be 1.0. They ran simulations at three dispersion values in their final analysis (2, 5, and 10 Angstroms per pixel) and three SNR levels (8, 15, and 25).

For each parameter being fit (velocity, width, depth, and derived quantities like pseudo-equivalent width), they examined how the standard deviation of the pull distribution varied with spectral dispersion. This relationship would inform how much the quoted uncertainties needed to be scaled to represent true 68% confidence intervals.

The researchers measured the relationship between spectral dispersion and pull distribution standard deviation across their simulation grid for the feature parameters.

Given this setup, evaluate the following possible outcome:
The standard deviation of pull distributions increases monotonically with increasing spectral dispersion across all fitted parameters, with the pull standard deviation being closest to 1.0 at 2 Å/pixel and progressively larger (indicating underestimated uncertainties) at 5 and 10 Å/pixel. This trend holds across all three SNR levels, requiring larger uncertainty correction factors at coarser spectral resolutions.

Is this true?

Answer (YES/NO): NO